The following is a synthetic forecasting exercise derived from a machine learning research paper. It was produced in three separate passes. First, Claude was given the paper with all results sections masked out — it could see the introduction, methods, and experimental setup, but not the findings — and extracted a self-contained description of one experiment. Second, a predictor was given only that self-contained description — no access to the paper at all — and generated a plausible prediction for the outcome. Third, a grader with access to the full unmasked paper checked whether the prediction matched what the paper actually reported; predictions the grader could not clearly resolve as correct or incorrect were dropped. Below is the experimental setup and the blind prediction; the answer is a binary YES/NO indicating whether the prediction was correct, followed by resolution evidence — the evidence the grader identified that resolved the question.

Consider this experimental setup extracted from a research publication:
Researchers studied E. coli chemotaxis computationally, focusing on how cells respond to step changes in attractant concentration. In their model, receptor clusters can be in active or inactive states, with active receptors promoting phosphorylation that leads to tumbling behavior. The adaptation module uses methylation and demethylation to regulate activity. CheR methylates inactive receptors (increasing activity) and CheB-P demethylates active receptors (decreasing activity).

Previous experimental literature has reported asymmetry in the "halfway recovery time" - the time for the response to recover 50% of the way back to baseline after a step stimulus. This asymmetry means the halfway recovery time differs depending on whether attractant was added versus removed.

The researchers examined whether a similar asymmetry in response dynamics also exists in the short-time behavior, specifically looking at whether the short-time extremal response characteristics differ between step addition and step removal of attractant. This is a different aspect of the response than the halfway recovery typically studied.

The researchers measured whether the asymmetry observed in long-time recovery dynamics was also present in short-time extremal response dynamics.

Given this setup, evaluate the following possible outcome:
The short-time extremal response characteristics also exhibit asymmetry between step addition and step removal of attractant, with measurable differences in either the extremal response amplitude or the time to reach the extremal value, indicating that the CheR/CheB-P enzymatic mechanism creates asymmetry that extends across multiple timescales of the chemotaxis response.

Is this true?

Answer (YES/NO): YES